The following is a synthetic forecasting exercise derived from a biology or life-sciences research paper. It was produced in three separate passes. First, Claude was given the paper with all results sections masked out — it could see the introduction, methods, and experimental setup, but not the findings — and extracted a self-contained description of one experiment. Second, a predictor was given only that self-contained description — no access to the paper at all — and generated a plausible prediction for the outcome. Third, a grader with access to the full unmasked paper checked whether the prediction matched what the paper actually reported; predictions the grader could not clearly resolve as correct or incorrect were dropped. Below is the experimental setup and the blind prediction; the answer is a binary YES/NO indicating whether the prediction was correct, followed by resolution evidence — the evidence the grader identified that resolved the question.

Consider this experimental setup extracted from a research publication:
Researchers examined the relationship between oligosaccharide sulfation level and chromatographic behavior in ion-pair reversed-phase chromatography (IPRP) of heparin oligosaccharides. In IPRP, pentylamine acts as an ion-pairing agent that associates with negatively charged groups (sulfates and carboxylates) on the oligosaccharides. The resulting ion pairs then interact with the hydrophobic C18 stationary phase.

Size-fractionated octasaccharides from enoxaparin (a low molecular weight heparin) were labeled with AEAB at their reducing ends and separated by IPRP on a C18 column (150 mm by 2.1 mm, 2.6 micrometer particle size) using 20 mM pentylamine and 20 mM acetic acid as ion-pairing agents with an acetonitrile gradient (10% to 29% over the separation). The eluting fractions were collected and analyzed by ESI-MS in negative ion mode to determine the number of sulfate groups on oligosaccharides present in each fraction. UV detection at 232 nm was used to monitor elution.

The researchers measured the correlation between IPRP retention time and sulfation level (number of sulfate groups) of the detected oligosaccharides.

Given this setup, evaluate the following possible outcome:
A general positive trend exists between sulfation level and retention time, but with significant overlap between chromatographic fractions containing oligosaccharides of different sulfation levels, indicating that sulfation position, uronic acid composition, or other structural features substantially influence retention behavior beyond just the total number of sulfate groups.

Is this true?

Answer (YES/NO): YES